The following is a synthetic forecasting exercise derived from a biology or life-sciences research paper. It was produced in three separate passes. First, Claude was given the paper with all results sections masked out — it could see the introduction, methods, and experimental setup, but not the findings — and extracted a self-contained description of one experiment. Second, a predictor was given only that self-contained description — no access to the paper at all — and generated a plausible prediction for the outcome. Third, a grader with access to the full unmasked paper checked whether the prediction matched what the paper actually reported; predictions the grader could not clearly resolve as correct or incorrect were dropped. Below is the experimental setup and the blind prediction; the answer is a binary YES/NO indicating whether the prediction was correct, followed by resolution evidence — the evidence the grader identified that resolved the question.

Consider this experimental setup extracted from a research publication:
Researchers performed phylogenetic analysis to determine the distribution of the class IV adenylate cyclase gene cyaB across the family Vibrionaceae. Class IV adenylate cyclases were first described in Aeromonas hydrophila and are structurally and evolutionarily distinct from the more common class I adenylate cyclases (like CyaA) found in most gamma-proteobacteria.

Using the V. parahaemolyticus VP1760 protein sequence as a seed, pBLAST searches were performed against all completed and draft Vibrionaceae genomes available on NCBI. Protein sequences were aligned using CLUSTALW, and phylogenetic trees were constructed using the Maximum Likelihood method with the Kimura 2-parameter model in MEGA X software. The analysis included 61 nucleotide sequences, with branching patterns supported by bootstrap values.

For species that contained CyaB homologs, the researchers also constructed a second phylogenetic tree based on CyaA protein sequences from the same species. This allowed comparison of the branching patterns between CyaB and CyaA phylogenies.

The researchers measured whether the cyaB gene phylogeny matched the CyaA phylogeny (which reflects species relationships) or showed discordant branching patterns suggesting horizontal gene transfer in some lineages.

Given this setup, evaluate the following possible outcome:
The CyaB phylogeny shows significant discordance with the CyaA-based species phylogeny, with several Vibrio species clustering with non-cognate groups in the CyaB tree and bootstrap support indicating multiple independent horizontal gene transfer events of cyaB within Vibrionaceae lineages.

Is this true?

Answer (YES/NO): YES